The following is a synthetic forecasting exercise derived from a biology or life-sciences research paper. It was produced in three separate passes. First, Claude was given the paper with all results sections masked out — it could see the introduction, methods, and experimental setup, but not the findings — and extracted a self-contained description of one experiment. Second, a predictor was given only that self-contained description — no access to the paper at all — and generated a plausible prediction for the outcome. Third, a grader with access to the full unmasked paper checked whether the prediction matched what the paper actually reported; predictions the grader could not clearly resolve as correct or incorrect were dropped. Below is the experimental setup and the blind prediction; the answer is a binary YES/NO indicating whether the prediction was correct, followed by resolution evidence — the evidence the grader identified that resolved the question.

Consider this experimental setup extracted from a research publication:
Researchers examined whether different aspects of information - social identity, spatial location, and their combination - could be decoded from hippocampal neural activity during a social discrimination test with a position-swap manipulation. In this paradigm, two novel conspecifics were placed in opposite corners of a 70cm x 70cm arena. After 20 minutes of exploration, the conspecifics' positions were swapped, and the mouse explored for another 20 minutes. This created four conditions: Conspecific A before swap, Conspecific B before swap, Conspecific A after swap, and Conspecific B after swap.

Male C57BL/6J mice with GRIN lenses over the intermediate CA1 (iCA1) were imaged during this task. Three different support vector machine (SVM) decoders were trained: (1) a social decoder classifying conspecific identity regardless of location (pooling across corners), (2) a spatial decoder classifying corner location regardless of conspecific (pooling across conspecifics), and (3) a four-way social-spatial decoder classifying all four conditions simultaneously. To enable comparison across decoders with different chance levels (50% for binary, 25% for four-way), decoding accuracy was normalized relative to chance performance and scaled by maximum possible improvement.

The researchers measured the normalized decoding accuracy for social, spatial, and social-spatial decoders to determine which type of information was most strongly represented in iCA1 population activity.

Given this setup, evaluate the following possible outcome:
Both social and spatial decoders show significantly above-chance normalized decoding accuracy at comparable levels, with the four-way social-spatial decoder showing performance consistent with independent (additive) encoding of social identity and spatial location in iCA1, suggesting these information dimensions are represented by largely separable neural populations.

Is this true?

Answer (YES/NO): NO